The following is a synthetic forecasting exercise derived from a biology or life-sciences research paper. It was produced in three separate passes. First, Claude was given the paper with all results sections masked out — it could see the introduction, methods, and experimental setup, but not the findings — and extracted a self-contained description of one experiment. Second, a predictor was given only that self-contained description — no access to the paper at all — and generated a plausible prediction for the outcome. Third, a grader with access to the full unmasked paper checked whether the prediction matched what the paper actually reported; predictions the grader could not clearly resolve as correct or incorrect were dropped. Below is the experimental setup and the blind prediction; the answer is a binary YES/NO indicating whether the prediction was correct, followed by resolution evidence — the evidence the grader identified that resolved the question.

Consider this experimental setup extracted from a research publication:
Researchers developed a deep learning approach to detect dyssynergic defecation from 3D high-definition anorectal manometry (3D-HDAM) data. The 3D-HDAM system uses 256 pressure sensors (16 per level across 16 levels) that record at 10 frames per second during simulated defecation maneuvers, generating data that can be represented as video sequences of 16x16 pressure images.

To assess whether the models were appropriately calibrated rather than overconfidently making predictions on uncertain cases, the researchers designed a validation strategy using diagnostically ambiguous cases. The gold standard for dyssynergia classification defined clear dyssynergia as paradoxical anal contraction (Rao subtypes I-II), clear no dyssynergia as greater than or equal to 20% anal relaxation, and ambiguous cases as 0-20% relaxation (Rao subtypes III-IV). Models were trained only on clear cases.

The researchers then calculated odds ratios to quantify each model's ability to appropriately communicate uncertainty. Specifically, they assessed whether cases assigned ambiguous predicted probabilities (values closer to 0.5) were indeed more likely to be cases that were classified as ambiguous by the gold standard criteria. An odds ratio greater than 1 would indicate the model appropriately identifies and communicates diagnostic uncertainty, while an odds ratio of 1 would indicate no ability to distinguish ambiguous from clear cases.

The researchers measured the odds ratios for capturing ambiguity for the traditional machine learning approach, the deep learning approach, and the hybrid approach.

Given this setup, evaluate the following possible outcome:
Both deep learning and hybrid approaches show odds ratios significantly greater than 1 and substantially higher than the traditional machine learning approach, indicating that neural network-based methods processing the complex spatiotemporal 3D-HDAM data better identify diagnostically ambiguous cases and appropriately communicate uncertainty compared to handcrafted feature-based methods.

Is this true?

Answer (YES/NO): NO